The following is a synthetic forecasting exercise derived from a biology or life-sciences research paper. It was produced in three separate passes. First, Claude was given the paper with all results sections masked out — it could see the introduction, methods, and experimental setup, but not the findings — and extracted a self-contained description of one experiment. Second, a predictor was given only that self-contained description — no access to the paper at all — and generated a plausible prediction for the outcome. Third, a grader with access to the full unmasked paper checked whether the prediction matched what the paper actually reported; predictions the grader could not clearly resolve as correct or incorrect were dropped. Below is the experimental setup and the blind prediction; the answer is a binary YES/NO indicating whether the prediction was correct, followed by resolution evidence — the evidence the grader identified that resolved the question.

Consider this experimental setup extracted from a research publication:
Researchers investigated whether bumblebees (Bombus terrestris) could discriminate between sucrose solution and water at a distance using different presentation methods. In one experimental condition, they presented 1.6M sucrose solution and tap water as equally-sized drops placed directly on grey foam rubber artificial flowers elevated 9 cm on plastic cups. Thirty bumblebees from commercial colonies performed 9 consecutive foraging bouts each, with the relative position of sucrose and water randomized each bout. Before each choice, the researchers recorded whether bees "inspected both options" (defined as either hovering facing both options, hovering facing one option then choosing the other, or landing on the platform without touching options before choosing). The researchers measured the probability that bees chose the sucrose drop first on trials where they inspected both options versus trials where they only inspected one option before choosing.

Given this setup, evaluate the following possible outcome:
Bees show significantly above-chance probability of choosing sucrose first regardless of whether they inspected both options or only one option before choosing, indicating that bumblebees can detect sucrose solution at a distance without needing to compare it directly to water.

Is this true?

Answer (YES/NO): NO